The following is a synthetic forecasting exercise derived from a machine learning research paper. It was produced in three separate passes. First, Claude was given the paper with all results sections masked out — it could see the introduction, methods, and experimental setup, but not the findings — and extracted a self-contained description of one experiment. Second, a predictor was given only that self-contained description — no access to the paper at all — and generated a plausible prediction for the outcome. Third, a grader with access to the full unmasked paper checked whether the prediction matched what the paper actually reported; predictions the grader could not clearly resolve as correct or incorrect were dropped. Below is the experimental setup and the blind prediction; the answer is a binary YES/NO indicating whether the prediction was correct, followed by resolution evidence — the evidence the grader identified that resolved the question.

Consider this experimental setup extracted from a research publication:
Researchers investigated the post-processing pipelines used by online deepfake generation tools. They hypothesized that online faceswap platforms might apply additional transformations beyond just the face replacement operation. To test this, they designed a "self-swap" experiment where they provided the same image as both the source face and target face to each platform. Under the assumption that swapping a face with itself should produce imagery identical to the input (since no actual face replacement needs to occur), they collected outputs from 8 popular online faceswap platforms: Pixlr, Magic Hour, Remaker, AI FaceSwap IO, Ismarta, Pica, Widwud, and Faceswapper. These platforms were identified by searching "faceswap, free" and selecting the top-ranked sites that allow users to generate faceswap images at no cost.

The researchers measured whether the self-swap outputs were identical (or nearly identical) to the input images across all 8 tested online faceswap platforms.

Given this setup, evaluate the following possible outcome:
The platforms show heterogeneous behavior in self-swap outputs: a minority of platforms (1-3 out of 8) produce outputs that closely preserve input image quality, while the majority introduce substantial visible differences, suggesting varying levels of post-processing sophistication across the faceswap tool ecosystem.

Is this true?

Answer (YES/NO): NO